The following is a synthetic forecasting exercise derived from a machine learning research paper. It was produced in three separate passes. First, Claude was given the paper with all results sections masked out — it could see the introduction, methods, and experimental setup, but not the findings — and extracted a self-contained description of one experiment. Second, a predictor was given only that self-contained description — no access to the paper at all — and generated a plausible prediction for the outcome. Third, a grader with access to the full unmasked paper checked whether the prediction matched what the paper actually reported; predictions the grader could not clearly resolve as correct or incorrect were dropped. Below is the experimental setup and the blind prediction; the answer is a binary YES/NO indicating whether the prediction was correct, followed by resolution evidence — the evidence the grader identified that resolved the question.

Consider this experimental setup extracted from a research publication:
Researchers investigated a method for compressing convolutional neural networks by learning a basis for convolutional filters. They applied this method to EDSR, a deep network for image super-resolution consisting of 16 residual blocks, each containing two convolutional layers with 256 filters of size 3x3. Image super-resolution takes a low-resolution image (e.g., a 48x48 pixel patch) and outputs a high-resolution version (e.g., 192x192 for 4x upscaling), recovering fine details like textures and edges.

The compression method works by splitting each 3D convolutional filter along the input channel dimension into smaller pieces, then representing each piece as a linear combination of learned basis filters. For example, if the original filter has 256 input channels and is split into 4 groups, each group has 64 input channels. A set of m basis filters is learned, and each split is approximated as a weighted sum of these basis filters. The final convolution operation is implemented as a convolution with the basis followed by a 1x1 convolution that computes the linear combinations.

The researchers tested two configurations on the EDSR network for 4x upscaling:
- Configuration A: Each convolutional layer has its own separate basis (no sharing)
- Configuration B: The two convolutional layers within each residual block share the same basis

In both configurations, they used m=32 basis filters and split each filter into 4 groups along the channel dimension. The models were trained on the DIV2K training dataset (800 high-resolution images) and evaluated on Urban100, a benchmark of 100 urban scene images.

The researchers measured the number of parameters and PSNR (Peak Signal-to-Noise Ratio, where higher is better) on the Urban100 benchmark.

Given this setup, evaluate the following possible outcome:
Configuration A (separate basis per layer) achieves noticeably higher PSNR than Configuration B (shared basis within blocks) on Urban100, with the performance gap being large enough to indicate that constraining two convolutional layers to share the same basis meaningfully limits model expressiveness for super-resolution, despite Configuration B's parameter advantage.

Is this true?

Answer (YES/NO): NO